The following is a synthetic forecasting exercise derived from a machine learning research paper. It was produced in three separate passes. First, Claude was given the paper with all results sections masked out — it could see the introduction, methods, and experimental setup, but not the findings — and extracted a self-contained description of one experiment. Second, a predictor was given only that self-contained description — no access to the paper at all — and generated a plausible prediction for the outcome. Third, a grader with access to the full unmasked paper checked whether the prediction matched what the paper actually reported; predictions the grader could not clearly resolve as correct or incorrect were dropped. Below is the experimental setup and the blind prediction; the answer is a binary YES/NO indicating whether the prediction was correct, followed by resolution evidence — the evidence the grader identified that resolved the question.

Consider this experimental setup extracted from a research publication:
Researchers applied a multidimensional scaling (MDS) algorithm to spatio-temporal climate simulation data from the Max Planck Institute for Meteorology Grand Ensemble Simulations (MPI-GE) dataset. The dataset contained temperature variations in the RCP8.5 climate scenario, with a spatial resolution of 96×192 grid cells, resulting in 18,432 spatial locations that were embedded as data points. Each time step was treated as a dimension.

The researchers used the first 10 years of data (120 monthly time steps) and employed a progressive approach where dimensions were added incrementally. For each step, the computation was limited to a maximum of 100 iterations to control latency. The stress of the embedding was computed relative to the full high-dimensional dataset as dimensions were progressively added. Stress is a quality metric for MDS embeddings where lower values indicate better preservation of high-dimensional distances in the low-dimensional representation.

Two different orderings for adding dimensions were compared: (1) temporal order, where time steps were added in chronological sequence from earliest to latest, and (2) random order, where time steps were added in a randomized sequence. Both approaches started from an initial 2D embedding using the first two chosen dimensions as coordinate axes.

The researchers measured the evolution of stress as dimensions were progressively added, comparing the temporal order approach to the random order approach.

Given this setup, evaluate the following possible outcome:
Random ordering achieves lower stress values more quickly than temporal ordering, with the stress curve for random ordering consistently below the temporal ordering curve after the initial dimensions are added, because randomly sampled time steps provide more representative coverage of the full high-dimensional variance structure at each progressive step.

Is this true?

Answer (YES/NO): NO